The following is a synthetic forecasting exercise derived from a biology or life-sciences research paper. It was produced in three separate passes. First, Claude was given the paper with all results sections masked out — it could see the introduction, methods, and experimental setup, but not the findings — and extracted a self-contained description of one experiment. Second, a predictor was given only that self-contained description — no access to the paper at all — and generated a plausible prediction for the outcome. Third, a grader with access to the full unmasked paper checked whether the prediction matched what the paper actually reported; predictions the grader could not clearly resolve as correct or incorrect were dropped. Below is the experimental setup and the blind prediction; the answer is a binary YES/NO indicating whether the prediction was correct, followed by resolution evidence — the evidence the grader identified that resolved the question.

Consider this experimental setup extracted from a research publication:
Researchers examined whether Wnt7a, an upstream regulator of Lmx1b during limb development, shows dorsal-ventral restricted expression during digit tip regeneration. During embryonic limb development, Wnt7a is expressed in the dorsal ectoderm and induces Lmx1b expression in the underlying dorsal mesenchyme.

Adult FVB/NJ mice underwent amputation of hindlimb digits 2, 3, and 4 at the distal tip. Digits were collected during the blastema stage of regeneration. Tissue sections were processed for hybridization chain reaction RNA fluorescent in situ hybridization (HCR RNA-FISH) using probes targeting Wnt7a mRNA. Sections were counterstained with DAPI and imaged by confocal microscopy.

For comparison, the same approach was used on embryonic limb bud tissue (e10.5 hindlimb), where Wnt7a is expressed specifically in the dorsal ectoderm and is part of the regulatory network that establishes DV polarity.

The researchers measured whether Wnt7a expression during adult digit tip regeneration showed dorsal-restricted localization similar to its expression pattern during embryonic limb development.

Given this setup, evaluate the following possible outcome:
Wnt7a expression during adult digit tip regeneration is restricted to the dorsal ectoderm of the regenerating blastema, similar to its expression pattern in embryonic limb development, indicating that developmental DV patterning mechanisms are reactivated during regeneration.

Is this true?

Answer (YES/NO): NO